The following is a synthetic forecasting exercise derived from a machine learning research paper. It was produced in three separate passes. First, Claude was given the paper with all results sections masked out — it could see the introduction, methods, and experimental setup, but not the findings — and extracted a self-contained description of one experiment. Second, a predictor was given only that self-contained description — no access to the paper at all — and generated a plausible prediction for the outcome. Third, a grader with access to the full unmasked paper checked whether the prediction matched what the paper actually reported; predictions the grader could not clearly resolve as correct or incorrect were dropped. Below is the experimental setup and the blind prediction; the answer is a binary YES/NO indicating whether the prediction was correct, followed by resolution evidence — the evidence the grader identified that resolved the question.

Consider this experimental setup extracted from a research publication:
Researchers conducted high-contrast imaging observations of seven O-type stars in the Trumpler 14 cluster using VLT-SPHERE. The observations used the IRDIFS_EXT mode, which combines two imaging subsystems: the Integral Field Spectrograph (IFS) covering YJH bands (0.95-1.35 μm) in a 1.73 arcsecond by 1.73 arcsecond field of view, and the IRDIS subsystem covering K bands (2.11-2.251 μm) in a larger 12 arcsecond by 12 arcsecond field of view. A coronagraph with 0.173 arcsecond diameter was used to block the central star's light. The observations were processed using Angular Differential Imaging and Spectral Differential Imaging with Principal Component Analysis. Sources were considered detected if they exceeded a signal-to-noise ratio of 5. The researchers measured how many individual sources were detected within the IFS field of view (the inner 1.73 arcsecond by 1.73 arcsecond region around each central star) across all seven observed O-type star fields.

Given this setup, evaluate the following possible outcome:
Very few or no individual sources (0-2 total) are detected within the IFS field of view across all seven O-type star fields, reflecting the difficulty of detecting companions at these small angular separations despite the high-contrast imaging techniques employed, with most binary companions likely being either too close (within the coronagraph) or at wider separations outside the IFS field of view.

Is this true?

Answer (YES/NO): YES